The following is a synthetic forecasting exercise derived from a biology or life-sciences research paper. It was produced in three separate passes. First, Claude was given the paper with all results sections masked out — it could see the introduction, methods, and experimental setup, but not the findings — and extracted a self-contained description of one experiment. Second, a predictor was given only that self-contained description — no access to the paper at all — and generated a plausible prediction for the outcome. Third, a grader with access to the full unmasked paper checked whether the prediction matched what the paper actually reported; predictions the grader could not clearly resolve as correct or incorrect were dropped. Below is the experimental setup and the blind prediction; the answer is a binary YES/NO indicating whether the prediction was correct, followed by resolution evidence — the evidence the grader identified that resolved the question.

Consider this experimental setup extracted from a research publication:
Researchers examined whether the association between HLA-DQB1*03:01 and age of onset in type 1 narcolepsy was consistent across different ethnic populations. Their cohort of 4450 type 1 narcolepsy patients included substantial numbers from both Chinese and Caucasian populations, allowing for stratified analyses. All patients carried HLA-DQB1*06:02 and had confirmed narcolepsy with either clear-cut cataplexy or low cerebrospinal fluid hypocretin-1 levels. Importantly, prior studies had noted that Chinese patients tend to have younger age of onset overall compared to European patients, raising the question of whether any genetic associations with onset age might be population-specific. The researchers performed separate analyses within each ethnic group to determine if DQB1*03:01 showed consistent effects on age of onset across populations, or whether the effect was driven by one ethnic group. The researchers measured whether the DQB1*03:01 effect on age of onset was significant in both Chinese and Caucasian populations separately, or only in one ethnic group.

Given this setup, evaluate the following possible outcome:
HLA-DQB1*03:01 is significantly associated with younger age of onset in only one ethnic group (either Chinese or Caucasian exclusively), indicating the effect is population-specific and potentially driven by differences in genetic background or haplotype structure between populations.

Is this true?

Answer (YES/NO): NO